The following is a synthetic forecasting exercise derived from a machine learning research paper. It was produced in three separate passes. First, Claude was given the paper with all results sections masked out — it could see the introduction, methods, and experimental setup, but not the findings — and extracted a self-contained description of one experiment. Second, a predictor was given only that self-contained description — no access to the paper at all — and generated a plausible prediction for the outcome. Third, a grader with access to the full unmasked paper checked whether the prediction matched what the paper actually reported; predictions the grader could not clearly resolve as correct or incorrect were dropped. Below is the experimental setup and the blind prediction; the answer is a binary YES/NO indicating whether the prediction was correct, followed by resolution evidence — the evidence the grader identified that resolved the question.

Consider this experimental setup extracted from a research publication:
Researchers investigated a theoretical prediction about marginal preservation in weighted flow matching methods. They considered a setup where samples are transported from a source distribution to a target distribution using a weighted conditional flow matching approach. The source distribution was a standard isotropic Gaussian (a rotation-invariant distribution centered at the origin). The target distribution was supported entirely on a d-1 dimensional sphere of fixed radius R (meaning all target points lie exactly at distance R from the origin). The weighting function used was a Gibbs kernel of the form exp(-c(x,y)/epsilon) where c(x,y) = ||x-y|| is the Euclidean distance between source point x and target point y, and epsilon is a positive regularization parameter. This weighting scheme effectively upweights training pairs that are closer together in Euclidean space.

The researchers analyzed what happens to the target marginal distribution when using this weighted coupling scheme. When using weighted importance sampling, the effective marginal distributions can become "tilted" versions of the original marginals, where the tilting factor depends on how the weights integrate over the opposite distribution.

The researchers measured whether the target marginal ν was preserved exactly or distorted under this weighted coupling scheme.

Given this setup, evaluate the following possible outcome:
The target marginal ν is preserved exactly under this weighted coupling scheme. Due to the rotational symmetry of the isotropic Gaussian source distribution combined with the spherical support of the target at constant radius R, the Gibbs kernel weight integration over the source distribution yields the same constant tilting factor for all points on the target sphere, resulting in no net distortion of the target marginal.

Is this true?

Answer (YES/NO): YES